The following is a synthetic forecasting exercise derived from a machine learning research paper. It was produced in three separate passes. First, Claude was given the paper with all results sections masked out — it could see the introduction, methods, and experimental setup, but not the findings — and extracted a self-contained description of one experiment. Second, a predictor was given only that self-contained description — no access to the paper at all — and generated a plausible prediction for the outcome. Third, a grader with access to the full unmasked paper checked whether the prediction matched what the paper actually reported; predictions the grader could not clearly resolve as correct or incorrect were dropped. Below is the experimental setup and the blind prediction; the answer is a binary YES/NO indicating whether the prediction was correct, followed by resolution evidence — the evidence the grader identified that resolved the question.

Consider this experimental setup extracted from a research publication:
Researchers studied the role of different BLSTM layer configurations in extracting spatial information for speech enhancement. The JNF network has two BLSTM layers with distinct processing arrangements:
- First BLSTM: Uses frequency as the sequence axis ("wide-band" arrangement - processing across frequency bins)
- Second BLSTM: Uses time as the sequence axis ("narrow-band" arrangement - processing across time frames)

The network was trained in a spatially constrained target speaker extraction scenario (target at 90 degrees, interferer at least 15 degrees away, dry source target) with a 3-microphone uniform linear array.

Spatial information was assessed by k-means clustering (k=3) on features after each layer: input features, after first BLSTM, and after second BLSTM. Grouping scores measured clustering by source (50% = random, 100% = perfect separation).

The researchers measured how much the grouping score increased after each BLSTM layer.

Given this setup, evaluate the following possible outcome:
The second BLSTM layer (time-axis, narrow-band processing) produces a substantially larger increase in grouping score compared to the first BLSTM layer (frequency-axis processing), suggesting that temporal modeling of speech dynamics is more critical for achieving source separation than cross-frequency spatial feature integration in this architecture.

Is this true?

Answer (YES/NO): YES